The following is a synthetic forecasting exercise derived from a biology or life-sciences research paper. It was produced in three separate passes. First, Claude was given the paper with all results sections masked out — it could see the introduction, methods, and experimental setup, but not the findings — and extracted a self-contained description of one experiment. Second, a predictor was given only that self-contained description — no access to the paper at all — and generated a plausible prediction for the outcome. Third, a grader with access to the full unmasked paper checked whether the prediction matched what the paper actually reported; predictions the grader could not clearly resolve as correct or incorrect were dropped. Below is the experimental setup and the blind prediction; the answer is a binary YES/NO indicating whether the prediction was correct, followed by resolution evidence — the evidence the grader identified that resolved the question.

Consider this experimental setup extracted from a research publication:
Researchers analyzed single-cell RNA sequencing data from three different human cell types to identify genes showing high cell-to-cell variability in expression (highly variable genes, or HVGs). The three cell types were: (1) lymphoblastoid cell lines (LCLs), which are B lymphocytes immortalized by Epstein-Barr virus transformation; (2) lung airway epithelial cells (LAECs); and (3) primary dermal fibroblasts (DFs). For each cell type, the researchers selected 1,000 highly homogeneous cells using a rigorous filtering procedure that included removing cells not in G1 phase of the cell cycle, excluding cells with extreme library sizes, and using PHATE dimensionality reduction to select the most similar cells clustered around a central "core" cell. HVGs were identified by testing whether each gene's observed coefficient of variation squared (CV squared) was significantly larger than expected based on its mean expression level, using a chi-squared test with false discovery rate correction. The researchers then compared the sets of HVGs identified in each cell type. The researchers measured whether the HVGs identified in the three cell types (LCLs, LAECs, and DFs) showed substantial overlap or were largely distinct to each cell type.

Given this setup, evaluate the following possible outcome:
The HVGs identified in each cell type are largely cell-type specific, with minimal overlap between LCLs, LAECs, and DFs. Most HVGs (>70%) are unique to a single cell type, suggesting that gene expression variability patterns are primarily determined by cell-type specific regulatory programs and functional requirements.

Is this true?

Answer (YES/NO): YES